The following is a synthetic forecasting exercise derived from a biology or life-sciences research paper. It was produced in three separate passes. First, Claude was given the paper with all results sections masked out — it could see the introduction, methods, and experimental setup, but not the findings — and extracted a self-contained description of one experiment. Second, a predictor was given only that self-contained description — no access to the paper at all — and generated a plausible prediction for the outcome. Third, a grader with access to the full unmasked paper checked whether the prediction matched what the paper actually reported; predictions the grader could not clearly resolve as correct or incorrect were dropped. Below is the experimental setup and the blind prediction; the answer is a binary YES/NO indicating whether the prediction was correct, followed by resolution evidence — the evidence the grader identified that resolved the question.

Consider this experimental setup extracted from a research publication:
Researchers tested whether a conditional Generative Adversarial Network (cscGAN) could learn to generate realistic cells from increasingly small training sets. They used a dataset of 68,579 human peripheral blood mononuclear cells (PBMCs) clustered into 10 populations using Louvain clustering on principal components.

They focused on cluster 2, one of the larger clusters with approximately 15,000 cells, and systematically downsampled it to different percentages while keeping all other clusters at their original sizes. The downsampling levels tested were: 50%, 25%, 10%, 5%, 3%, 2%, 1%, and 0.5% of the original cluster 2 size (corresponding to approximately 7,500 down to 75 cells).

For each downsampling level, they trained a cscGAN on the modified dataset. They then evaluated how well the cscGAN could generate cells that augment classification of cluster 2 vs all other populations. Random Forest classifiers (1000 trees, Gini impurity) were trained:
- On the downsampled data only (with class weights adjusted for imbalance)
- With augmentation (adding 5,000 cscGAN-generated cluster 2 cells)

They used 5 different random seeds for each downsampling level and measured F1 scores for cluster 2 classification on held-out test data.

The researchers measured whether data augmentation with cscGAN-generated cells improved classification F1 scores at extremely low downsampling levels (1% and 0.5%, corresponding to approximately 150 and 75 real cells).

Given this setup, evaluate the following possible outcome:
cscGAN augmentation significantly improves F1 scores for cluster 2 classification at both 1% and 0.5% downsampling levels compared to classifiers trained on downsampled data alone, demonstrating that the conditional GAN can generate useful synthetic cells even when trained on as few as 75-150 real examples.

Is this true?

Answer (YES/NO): YES